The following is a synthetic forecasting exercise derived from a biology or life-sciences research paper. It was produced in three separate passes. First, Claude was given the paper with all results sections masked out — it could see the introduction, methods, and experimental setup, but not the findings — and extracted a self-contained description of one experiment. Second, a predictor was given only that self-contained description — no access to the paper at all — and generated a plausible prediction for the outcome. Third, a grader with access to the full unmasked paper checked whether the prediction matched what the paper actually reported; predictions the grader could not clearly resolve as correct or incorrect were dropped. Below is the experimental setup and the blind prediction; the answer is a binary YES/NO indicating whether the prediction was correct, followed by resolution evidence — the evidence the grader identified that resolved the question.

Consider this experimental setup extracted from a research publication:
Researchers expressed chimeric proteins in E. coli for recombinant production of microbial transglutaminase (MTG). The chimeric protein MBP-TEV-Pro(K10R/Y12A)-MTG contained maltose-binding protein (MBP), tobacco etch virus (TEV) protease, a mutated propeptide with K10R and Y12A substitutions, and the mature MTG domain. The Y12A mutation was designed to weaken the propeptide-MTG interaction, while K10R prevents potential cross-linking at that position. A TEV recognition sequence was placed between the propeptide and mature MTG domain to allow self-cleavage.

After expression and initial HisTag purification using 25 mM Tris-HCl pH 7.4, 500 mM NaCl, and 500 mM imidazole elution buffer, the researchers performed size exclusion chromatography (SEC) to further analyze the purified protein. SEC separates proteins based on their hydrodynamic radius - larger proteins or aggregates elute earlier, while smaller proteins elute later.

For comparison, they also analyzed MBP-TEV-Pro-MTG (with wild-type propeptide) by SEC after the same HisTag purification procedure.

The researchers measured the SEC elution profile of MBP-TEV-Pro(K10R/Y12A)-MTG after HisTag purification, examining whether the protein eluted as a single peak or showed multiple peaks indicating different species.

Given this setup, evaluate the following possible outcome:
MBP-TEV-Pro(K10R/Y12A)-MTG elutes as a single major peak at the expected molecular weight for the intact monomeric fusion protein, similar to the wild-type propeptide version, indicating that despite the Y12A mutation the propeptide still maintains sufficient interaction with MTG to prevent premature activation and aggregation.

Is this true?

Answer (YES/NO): NO